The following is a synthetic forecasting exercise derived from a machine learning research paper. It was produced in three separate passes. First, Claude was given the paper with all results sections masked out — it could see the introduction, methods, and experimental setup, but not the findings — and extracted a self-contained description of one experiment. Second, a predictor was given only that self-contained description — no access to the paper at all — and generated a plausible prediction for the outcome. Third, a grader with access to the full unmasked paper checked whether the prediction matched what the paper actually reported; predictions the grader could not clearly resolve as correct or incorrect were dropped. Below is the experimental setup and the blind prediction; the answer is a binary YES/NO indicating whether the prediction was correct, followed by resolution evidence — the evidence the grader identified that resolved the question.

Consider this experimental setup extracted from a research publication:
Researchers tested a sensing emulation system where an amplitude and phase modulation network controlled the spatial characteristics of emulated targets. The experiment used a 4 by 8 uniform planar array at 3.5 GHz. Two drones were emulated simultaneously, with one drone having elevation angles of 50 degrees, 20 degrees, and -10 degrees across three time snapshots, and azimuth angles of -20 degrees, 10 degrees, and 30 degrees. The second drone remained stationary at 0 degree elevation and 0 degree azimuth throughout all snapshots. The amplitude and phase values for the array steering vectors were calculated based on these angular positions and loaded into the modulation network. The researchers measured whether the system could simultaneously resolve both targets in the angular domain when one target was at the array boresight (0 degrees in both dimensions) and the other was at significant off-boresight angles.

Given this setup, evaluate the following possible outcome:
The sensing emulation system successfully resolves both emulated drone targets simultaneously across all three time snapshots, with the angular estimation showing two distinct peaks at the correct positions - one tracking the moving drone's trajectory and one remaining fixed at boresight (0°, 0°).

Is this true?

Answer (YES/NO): YES